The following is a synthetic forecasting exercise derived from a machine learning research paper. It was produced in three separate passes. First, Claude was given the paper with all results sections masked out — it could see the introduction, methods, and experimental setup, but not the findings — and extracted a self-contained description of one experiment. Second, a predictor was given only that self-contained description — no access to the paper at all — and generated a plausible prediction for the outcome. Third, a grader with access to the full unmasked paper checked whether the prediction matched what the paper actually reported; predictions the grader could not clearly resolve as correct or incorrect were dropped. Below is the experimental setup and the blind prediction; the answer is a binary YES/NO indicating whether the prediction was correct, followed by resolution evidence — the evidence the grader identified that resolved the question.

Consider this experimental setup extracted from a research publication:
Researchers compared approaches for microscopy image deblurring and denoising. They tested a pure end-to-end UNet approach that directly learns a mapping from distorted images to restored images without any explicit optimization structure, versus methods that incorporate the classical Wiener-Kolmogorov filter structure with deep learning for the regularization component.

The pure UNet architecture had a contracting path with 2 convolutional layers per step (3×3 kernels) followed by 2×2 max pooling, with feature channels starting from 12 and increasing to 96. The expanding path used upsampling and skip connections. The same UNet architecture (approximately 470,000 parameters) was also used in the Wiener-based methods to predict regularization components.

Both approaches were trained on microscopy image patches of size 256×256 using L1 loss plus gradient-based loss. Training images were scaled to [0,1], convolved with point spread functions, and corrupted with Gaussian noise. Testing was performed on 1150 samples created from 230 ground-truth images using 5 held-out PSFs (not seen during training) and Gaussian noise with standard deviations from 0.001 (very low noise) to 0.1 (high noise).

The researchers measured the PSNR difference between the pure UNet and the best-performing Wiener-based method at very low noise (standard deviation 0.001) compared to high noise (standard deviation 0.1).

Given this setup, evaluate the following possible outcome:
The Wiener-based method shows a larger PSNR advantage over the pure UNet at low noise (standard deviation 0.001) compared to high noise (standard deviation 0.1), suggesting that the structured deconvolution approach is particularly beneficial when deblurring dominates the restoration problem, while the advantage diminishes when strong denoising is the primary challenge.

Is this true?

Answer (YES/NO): YES